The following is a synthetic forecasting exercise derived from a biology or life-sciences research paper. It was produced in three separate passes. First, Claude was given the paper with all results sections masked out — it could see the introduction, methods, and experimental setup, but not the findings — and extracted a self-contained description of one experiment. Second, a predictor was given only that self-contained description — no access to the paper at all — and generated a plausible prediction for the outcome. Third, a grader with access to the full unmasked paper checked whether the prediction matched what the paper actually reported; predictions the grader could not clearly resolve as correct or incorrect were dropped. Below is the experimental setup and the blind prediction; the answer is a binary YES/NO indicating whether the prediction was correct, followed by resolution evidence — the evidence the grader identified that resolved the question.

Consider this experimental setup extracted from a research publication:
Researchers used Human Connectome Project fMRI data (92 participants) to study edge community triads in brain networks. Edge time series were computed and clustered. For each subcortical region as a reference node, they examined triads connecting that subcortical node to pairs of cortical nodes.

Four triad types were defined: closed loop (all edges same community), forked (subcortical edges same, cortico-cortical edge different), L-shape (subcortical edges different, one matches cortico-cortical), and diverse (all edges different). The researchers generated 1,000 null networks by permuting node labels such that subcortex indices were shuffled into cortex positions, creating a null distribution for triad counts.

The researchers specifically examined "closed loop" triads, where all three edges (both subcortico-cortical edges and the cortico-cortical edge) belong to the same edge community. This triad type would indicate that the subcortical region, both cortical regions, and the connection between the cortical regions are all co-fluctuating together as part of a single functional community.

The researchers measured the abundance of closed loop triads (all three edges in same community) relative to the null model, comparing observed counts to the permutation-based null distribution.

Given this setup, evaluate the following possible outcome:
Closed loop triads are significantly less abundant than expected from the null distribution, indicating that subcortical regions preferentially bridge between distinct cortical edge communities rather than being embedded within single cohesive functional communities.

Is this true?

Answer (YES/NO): NO